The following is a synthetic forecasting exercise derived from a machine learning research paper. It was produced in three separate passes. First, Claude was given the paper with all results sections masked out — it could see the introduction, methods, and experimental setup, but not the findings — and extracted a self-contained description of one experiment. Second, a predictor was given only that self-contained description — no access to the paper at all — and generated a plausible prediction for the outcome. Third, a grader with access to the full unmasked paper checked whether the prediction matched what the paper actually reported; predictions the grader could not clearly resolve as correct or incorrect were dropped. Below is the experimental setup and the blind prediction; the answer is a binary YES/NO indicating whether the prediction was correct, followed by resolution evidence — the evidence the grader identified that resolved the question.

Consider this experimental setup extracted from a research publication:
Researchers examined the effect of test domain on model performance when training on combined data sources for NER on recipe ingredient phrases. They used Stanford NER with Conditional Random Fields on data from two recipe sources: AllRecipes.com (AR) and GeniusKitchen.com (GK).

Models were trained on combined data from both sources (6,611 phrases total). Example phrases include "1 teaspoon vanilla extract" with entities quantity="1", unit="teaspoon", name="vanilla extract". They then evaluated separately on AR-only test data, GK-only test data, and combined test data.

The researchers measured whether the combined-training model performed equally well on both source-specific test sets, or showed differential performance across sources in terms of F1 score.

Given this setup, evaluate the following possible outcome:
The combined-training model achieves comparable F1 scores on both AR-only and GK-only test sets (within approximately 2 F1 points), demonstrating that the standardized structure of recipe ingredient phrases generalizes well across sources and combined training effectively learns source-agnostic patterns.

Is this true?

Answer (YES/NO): YES